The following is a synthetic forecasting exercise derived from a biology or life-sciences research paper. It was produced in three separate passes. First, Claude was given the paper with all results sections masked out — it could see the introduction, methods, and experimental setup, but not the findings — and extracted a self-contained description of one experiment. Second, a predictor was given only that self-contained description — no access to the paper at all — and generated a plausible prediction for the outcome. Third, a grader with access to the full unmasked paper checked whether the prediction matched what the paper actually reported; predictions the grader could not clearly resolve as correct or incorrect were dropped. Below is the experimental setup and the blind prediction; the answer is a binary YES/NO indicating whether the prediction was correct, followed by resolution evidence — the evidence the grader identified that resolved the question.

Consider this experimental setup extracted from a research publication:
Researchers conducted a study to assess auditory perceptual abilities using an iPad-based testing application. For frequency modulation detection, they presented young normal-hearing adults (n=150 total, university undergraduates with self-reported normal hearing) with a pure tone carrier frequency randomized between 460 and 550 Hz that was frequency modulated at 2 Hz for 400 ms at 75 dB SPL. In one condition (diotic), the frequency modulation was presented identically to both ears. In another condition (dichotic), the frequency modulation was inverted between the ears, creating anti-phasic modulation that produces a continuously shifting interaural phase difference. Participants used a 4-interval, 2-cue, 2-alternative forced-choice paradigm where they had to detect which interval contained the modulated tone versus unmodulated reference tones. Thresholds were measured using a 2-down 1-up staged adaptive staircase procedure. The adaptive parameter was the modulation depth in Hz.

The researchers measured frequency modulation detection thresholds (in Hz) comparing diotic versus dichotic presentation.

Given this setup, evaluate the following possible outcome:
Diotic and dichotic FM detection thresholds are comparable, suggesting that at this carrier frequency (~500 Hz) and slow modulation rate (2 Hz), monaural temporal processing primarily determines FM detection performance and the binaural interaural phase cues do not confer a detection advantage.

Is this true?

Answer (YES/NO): NO